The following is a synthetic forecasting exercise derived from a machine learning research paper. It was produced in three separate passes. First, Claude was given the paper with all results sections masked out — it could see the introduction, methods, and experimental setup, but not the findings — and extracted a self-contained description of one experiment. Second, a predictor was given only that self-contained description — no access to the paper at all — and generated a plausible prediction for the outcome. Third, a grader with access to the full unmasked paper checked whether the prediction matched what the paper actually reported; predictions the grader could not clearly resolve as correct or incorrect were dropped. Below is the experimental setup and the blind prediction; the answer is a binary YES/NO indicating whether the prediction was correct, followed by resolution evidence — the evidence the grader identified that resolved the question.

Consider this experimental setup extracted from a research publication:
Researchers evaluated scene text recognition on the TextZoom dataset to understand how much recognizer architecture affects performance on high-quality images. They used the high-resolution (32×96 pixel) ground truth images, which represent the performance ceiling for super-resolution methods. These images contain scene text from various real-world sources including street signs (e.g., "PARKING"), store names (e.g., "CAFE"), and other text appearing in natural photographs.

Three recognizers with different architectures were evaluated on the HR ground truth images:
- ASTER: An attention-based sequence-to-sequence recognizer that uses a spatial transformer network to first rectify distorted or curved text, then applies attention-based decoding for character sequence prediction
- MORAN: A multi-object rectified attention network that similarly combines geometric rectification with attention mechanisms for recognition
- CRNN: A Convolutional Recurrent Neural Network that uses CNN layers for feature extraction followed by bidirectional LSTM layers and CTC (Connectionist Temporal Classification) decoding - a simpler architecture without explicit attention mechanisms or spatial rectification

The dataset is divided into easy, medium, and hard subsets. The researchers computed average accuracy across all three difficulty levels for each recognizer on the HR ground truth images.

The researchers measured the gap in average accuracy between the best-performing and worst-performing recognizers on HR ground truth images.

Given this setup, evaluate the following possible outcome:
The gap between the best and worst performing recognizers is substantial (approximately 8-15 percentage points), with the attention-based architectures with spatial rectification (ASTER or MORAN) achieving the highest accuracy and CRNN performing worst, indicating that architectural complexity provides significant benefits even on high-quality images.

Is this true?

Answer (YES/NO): YES